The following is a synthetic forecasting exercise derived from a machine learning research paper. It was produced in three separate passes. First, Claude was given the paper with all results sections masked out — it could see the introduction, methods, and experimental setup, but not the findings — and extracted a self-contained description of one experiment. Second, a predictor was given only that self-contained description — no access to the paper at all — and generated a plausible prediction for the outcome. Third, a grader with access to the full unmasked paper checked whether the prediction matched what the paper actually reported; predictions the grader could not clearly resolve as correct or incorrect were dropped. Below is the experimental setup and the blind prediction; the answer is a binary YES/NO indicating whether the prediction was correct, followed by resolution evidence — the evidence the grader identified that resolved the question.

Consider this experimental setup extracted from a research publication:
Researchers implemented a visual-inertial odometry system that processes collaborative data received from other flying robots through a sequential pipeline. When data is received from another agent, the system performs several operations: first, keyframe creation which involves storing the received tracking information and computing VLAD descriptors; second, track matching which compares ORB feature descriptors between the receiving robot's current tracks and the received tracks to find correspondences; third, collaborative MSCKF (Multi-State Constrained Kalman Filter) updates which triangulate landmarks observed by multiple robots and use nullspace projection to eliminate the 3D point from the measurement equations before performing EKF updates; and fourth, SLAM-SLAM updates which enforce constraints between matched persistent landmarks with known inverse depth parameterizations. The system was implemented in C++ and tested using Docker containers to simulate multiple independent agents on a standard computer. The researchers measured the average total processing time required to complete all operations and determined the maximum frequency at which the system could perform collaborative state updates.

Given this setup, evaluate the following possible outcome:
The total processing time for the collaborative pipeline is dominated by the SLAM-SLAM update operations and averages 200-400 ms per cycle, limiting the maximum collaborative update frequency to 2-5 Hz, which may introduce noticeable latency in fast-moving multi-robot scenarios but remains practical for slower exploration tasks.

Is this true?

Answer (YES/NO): NO